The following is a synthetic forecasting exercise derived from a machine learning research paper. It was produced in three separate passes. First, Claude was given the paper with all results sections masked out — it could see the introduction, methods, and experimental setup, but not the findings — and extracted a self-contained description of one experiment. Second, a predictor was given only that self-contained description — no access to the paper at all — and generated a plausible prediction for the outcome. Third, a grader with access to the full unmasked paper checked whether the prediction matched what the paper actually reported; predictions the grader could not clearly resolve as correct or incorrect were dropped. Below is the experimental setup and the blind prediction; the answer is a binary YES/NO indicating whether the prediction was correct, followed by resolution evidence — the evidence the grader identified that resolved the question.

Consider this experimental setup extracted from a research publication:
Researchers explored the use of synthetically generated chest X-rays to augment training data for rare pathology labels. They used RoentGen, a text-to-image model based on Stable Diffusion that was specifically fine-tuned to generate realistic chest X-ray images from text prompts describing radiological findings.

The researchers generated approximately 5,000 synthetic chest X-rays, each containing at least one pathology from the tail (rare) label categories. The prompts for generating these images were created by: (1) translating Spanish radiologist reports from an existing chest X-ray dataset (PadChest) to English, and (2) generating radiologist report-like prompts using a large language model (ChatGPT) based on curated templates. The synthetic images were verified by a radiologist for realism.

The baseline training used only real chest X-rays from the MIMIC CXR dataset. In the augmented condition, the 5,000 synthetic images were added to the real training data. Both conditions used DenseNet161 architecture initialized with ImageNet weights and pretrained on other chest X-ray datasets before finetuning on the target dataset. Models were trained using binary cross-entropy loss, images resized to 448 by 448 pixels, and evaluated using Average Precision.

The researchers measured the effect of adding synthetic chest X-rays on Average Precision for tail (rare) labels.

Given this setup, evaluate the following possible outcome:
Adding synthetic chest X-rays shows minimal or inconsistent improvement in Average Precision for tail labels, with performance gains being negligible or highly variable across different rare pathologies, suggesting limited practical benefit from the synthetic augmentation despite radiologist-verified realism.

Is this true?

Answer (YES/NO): NO